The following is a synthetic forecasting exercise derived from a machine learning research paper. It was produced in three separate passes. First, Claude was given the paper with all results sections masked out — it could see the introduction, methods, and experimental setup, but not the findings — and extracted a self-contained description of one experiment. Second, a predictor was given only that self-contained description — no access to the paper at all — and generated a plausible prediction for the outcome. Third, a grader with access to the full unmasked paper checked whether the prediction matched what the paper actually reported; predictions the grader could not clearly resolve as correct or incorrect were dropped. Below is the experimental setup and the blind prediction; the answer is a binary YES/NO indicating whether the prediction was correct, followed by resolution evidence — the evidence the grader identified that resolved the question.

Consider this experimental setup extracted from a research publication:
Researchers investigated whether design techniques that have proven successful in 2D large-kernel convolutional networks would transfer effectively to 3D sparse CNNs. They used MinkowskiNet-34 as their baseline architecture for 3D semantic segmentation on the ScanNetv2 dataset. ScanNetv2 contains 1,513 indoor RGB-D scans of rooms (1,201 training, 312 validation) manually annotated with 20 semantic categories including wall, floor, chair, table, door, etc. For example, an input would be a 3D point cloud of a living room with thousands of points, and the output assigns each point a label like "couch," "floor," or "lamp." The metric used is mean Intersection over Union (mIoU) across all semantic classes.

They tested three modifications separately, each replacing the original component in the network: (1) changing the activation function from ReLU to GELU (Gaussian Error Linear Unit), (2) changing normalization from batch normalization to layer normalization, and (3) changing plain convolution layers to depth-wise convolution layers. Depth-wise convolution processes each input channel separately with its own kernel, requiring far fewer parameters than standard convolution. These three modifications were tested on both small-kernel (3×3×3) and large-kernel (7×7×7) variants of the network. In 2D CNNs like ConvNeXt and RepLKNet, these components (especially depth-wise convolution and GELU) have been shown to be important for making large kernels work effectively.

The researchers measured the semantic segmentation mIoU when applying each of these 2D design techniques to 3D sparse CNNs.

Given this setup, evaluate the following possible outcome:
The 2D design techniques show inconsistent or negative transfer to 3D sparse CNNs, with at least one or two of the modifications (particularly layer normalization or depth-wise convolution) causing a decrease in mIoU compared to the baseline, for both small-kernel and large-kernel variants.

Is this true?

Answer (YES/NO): YES